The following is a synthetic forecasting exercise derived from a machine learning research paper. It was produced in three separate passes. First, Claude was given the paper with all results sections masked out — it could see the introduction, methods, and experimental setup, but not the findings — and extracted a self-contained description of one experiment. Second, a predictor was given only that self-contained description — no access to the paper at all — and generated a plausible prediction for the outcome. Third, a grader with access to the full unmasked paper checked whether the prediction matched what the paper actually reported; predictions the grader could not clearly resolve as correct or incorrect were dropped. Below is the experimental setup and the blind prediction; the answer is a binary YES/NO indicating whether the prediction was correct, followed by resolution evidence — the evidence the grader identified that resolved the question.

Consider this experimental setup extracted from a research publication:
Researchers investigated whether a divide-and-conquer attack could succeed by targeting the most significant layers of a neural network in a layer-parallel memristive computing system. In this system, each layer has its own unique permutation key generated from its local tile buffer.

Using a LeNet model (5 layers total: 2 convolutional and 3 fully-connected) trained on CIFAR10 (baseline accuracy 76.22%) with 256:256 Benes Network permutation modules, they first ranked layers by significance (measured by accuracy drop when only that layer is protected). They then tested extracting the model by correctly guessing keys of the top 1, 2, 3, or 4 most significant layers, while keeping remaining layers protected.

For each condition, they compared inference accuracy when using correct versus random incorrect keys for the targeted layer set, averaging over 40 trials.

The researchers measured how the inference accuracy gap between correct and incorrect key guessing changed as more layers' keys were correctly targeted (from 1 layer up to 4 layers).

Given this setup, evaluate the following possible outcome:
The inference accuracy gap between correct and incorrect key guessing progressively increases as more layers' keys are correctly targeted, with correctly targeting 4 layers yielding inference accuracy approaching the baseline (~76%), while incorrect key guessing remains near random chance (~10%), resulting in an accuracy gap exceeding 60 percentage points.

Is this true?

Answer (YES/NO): NO